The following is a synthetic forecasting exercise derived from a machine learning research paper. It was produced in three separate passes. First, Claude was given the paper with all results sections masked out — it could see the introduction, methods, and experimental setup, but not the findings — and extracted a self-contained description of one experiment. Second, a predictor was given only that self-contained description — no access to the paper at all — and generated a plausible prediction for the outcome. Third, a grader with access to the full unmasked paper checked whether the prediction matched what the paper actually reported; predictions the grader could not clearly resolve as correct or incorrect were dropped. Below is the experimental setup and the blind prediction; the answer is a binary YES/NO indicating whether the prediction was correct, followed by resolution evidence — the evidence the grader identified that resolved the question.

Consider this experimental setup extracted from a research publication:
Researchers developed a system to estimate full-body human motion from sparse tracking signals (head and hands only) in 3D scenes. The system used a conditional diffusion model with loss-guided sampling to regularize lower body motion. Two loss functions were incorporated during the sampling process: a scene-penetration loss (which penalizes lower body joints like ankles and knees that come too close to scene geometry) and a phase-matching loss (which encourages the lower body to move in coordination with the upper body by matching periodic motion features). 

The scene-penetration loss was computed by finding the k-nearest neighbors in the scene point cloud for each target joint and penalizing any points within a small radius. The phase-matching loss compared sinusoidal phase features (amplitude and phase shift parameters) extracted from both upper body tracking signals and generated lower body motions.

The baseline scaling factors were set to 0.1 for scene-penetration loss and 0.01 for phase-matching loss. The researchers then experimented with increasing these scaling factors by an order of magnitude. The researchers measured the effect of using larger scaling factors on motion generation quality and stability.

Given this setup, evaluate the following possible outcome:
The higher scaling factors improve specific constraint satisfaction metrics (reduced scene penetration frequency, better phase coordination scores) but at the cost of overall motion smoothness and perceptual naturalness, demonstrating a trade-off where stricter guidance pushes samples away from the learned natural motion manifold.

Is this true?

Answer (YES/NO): NO